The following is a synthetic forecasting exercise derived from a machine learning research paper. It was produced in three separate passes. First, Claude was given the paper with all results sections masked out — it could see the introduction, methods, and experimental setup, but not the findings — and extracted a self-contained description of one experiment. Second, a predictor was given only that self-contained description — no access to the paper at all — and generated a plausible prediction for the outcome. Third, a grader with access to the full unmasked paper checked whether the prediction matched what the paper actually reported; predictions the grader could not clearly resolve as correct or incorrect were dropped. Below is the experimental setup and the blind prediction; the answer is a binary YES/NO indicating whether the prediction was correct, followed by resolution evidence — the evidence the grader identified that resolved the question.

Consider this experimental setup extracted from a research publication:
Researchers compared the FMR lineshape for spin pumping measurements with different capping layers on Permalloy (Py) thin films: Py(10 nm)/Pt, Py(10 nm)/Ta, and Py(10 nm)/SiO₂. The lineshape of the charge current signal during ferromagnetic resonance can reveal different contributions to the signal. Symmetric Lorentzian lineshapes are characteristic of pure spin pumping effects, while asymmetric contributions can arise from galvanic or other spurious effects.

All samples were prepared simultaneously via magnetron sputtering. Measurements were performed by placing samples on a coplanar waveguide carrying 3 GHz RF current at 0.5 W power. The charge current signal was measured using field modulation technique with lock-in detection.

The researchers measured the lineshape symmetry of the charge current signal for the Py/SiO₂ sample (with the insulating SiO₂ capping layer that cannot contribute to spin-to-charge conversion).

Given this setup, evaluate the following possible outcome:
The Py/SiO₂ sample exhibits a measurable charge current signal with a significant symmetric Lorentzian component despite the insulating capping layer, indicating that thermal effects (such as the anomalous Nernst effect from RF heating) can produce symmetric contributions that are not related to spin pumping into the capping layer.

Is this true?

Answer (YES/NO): NO